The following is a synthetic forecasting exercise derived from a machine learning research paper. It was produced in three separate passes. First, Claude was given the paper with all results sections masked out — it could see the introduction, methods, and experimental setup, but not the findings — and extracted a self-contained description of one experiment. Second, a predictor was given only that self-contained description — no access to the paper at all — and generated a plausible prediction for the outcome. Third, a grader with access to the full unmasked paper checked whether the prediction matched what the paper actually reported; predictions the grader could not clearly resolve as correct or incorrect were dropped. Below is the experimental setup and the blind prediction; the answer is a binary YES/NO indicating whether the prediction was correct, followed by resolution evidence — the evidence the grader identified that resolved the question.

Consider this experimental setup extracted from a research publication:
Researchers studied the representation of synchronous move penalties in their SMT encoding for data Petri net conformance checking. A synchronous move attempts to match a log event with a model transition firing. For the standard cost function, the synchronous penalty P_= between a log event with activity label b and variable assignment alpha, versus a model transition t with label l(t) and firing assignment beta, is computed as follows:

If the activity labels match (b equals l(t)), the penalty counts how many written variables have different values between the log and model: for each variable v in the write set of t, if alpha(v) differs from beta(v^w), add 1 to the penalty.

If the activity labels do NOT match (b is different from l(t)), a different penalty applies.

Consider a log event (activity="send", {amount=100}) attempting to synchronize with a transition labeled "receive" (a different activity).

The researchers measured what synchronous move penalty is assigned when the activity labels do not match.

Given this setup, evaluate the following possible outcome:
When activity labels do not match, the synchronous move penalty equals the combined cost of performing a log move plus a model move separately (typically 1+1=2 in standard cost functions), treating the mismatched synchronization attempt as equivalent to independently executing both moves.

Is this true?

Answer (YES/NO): NO